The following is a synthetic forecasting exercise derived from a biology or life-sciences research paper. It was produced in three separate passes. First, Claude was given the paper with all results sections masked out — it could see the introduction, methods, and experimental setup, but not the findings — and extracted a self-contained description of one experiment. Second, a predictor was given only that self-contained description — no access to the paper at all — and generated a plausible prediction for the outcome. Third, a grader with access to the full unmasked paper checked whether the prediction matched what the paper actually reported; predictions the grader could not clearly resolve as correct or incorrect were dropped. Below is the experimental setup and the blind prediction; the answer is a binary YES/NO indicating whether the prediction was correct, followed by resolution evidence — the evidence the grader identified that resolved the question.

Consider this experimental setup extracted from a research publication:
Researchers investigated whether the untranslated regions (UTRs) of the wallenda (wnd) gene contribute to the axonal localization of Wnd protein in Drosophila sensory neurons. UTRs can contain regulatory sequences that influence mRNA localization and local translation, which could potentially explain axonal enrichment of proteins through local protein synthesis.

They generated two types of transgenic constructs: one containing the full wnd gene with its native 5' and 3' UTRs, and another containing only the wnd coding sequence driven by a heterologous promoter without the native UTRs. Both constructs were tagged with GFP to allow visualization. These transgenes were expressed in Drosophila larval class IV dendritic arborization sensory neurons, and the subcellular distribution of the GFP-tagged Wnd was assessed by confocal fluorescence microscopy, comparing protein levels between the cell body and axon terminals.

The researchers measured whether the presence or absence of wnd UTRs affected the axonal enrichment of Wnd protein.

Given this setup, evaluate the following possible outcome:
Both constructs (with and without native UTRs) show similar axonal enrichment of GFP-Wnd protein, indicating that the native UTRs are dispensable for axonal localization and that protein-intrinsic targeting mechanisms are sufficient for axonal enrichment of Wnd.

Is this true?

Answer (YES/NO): YES